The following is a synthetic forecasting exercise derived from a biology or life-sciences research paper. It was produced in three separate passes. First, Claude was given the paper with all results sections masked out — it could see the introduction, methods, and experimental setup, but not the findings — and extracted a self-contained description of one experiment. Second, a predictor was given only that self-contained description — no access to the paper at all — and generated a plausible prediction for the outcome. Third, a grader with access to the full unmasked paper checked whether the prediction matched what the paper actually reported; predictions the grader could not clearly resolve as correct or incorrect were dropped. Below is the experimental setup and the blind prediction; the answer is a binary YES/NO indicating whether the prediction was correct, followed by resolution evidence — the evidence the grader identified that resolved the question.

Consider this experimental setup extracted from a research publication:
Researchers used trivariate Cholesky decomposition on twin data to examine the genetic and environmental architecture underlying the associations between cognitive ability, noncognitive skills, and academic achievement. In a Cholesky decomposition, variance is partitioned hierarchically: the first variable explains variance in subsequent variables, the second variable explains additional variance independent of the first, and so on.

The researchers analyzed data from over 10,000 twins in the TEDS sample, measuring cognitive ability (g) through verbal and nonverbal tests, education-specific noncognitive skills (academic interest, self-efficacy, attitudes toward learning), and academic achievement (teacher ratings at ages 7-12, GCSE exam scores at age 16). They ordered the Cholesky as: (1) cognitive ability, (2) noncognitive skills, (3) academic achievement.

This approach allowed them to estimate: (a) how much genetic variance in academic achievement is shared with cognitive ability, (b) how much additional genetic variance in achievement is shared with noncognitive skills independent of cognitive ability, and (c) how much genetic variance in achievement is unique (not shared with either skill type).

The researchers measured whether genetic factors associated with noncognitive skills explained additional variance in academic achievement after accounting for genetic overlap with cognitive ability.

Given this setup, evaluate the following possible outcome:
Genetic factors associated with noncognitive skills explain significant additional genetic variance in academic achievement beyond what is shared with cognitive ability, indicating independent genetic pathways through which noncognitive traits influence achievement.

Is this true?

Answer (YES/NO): YES